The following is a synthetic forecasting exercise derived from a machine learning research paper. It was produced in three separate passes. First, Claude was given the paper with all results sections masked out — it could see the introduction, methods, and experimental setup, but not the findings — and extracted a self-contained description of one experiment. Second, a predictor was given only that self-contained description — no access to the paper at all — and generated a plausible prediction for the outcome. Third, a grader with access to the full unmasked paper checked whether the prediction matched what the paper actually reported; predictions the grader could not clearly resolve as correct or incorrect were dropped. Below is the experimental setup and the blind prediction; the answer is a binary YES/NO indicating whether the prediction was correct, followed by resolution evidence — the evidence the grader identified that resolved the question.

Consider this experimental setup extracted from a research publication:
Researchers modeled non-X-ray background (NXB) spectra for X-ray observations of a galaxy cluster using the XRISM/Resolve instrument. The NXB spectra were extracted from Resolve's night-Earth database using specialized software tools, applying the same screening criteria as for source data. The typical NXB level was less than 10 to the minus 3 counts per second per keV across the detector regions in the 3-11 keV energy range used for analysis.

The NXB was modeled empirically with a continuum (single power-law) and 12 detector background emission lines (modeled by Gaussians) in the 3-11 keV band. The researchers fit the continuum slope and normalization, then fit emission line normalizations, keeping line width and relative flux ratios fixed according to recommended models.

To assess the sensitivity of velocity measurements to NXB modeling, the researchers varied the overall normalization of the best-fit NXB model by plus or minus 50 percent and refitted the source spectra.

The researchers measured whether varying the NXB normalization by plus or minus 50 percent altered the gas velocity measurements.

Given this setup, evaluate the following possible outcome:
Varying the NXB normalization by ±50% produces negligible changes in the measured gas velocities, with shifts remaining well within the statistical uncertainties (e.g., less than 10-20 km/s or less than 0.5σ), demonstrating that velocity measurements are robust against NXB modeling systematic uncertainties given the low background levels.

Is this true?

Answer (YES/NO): YES